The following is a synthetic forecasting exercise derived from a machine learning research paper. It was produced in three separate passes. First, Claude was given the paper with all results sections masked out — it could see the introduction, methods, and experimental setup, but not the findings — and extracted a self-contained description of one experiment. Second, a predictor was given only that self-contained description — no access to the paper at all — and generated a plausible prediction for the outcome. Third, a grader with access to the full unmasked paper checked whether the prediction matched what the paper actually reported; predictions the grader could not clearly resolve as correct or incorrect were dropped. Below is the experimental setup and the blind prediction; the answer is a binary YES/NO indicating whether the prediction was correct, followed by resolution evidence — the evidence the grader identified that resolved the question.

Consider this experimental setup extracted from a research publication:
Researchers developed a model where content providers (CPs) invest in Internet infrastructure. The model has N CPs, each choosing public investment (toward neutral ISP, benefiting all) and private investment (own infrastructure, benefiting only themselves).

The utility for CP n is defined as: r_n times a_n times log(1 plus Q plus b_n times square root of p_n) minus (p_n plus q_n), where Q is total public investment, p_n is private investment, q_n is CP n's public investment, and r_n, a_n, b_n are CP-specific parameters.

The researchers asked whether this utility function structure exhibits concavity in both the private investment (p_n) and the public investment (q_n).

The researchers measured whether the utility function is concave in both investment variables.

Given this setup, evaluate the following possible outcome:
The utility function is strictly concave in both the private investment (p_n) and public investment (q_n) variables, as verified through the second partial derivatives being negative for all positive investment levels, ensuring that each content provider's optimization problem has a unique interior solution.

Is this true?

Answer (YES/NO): NO